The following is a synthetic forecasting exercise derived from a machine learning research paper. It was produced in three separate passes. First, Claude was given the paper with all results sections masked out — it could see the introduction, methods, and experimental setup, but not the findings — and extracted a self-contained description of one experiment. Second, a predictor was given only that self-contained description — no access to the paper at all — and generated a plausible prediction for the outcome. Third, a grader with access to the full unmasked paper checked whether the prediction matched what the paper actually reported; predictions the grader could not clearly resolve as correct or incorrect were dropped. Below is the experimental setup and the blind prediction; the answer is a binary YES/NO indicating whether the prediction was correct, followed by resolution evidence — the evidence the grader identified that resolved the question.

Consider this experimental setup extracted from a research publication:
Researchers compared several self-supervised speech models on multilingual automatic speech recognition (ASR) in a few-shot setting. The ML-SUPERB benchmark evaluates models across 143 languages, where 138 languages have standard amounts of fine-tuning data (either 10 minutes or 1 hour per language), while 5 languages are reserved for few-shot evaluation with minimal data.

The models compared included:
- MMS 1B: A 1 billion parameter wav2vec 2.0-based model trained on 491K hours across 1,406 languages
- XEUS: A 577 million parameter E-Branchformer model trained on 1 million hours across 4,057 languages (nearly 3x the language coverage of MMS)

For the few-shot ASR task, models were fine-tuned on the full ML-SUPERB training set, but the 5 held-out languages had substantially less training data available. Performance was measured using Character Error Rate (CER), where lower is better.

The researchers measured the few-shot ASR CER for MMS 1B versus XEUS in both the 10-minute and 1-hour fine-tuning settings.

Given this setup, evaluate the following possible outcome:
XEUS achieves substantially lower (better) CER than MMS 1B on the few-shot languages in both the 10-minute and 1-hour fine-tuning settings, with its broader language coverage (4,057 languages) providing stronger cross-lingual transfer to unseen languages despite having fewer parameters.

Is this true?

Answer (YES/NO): NO